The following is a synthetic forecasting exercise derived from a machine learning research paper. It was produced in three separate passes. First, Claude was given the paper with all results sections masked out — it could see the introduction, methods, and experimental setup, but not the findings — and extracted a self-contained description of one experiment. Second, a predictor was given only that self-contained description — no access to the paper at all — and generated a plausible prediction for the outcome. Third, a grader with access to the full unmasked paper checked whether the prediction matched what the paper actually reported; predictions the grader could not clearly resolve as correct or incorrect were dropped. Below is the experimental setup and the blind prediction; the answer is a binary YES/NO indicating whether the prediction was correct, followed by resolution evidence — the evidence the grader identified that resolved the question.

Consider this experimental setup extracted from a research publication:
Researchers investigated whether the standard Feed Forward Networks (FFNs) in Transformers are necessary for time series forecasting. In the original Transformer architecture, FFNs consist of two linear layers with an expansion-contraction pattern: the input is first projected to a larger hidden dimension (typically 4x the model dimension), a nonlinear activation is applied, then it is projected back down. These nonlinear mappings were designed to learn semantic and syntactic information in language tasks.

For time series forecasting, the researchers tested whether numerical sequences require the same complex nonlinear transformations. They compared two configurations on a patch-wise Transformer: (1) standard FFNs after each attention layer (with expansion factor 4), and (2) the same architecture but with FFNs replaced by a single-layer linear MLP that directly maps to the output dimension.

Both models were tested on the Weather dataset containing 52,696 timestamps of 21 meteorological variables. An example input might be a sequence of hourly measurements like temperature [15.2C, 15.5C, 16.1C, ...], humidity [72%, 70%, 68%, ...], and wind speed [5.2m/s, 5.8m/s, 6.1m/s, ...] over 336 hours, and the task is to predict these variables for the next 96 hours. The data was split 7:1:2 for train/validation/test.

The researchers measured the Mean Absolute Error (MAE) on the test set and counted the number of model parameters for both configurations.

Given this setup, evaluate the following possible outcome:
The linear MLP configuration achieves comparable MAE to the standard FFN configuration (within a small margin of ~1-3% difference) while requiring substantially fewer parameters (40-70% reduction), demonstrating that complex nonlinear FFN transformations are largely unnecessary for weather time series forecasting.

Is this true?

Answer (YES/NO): NO